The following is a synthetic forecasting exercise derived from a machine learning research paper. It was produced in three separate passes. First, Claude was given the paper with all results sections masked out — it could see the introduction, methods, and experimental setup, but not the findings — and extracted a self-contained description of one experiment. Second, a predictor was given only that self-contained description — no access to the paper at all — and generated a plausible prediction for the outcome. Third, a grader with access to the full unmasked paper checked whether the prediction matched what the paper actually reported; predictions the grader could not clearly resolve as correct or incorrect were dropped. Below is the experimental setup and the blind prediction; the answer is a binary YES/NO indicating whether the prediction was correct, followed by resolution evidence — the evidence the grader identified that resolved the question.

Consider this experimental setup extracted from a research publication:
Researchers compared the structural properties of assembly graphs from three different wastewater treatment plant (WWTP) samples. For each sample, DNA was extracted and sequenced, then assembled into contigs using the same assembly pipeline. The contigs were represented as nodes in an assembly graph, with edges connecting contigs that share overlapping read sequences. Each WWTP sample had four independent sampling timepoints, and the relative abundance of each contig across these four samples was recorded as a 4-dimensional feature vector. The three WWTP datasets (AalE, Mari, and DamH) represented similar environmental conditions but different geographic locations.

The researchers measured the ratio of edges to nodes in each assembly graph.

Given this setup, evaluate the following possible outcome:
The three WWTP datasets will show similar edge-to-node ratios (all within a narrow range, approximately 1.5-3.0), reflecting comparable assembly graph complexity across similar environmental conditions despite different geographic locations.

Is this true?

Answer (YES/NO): NO